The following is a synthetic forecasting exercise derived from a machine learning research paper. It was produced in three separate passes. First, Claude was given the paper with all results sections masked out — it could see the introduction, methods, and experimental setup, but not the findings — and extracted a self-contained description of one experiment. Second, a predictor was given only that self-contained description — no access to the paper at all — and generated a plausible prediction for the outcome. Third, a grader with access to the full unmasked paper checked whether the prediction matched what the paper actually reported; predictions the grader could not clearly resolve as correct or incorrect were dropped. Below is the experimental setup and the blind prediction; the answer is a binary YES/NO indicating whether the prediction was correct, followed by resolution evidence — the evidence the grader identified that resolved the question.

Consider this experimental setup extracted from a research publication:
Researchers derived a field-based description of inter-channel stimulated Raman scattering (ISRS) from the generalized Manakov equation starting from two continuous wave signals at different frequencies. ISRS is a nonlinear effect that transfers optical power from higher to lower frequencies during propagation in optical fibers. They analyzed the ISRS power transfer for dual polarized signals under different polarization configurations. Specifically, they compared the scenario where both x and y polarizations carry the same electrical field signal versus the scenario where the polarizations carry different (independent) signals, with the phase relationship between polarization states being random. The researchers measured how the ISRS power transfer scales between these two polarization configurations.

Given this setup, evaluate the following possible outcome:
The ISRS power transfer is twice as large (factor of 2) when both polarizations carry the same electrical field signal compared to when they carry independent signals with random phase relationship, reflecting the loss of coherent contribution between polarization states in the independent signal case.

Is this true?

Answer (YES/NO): YES